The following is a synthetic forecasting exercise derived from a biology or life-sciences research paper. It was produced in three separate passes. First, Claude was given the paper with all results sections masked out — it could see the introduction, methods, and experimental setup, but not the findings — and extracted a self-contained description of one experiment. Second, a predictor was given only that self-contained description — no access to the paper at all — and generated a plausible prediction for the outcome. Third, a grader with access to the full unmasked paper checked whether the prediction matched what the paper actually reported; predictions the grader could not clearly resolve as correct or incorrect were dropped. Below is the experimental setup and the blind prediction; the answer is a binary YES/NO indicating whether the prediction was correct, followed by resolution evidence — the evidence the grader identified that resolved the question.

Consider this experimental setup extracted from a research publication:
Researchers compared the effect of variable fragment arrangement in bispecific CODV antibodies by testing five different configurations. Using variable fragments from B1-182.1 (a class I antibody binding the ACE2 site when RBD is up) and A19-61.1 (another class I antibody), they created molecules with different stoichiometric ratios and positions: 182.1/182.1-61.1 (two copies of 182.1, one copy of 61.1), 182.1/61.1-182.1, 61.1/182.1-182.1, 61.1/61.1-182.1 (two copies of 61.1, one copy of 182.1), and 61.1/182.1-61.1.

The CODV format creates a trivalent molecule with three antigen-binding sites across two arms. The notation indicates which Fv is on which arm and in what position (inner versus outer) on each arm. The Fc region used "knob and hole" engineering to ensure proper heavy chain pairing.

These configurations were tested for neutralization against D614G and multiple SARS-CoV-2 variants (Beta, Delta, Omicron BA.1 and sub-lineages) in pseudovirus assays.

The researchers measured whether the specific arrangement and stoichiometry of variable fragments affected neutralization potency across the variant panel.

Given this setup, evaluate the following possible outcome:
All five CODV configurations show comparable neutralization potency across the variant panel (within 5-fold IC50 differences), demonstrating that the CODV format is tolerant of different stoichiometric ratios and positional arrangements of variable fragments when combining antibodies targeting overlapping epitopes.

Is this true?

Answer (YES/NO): NO